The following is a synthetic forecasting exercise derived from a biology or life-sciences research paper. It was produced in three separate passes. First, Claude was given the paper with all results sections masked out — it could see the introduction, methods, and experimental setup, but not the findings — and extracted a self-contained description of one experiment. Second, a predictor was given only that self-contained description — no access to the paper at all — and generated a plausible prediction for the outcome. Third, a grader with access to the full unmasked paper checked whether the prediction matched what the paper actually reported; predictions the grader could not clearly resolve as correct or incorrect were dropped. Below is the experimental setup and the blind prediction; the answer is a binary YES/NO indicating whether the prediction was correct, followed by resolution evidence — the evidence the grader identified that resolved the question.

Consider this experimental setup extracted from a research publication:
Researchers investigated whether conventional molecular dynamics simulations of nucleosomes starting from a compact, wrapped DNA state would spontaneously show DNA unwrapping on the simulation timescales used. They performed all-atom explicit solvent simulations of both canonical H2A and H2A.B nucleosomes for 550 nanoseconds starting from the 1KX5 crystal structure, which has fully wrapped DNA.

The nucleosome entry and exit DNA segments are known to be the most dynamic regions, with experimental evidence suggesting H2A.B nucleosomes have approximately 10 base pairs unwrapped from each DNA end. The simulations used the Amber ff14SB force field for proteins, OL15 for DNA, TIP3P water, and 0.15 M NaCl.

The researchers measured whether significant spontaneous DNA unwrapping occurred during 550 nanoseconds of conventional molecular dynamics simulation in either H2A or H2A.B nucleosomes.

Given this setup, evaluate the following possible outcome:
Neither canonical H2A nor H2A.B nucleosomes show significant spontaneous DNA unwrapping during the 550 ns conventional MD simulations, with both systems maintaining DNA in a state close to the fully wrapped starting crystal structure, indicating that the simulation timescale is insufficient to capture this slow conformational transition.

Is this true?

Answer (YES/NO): YES